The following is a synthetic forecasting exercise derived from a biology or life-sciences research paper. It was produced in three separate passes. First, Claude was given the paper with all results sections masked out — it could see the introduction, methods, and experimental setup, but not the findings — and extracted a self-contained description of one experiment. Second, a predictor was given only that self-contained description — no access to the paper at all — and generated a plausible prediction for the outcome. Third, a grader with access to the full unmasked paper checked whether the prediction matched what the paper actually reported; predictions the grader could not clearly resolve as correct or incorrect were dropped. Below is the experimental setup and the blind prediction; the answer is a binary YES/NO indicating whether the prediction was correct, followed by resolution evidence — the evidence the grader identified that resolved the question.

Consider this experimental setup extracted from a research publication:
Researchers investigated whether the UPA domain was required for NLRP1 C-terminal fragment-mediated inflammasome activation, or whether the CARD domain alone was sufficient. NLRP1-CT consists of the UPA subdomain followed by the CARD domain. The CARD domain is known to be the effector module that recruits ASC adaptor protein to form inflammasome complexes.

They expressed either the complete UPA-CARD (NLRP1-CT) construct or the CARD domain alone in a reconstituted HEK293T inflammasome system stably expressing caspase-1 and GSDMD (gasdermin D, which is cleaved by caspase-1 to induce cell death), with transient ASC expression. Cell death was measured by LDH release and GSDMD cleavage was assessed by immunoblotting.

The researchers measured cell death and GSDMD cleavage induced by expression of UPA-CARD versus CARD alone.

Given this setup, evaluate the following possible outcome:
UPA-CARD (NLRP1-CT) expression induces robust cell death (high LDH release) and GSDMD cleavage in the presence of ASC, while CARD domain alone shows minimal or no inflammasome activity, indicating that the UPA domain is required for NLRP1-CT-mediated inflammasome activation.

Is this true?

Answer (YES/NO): YES